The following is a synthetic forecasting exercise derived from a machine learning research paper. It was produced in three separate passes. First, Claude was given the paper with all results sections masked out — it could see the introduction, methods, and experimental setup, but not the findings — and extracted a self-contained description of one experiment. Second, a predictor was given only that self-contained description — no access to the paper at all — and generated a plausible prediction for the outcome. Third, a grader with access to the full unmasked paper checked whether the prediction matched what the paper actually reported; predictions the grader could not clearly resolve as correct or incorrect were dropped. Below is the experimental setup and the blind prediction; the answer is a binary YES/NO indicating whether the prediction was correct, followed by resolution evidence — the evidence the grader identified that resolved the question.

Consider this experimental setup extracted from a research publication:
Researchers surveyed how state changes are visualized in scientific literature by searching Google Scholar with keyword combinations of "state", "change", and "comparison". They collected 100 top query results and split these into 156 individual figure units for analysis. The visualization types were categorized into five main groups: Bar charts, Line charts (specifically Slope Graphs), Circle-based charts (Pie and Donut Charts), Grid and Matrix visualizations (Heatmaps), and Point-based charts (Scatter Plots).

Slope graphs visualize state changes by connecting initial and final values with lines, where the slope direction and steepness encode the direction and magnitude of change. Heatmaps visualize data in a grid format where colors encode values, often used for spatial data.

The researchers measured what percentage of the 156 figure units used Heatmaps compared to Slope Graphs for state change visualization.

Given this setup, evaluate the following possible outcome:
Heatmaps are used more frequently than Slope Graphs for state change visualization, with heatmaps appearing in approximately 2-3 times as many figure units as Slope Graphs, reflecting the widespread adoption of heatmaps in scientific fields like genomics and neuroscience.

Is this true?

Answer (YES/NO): NO